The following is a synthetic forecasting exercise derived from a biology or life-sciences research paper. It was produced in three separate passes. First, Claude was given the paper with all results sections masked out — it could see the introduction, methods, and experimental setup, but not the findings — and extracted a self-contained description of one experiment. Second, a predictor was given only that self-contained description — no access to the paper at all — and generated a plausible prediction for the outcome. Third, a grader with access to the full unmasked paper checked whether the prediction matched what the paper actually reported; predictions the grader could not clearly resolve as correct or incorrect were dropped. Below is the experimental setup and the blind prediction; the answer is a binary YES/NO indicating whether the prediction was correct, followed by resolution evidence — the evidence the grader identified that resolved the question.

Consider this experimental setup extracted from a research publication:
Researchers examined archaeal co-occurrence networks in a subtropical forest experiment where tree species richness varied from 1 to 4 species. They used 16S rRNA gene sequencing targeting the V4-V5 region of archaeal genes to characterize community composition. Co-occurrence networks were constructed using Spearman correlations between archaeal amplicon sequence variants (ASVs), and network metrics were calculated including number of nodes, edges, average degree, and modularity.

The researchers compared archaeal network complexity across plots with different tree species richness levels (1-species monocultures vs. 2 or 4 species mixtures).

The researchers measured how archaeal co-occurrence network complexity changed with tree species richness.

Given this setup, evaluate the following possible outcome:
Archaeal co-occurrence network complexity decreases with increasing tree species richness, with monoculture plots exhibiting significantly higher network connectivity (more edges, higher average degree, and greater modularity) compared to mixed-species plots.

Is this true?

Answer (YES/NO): NO